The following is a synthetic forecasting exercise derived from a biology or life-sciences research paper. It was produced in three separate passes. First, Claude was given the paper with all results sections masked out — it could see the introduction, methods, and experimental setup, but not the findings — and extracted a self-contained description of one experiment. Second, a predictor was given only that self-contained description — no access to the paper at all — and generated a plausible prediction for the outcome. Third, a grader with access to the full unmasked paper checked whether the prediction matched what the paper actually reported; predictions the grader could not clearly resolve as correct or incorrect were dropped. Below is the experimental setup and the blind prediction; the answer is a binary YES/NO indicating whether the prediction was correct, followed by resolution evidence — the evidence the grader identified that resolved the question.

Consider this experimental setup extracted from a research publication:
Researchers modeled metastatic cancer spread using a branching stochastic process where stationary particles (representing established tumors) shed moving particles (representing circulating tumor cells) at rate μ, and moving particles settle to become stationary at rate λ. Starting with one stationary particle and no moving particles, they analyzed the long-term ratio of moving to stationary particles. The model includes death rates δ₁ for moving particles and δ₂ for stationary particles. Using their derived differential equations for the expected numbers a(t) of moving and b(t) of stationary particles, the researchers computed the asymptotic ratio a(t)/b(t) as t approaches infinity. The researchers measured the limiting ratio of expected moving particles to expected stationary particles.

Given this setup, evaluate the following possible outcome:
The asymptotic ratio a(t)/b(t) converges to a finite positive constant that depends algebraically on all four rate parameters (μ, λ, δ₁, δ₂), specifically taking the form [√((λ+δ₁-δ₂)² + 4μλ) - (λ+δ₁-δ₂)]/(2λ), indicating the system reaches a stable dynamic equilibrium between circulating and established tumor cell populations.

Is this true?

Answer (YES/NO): YES